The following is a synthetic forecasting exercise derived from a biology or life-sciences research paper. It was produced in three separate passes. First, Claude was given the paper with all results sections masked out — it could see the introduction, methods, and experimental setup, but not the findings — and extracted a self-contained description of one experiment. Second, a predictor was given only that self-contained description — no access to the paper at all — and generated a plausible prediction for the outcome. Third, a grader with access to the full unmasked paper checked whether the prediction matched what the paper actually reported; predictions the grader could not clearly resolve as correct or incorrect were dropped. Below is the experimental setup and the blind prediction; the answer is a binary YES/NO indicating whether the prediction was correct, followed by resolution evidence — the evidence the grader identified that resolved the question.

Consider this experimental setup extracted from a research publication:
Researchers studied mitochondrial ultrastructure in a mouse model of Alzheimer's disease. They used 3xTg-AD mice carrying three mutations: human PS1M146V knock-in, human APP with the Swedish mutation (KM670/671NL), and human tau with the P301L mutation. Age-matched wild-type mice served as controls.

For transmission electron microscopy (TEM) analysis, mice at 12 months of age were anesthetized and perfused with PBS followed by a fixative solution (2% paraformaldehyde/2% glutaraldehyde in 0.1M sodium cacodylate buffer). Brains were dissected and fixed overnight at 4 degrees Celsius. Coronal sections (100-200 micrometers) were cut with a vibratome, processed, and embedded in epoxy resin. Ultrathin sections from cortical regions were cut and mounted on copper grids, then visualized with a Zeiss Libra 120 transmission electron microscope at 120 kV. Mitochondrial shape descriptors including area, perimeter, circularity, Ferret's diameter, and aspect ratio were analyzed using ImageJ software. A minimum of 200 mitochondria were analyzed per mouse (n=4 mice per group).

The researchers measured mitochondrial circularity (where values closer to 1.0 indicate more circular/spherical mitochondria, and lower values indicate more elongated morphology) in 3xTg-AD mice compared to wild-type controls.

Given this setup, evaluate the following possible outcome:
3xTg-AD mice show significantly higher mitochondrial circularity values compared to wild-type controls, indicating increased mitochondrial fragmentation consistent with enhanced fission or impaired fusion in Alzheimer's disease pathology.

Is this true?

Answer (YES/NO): NO